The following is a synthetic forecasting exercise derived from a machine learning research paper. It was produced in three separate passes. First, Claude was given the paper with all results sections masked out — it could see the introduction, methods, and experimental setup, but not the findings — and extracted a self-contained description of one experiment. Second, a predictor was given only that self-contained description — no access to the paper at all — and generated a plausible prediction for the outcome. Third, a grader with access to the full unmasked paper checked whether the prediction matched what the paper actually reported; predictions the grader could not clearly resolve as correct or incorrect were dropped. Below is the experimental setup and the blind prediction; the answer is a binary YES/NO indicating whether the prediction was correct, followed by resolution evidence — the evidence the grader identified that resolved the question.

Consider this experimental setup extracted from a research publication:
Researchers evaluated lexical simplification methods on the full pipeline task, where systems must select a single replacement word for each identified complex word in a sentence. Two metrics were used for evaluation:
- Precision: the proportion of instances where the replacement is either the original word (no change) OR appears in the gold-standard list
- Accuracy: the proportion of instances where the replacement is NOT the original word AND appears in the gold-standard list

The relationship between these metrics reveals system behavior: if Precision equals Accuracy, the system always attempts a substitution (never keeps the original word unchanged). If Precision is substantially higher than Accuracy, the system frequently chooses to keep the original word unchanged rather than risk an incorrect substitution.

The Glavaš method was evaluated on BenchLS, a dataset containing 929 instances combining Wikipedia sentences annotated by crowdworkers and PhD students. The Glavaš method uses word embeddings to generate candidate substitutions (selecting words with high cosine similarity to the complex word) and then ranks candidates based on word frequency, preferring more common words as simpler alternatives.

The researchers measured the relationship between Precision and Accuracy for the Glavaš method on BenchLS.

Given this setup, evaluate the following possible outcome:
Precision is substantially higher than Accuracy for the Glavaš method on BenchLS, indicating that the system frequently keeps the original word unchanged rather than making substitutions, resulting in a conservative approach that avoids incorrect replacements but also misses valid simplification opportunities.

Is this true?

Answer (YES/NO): YES